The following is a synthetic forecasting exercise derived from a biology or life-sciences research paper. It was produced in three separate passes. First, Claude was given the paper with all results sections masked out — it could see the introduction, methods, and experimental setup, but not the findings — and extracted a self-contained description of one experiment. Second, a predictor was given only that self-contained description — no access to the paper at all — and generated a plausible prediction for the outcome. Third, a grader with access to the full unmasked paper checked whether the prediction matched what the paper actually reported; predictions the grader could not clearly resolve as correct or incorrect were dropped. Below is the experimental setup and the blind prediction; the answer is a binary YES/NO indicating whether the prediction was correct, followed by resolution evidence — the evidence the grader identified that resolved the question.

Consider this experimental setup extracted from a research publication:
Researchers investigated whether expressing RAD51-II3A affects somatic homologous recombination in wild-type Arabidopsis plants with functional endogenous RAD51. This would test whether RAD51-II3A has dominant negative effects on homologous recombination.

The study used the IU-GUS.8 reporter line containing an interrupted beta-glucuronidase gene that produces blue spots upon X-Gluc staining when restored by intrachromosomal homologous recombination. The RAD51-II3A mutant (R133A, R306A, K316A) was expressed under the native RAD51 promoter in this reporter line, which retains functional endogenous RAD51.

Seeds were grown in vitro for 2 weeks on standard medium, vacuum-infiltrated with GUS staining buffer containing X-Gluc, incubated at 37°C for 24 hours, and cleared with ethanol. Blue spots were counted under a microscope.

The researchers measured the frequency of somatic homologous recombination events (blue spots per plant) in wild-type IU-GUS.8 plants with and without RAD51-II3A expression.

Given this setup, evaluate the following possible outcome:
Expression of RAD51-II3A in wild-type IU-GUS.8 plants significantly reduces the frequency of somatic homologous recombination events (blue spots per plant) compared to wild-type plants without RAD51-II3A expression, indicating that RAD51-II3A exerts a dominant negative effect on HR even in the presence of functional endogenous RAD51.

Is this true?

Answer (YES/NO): YES